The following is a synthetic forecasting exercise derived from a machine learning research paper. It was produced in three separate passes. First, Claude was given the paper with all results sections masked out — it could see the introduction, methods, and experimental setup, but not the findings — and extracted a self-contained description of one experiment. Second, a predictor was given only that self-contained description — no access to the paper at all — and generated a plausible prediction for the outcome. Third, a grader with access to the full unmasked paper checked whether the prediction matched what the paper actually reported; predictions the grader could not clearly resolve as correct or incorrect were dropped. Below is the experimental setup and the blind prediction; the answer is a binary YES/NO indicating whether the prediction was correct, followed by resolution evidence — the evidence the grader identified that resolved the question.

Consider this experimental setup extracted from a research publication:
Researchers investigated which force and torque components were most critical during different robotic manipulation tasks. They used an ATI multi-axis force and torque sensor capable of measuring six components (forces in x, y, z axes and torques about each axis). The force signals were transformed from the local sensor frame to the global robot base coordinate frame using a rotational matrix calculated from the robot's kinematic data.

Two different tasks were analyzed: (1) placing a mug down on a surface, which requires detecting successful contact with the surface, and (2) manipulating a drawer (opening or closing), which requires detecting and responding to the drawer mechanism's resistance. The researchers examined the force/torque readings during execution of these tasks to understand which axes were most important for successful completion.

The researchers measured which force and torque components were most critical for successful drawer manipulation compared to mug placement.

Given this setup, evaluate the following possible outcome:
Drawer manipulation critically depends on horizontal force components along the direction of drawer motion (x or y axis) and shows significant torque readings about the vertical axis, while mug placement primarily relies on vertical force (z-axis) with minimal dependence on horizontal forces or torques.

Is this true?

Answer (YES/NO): NO